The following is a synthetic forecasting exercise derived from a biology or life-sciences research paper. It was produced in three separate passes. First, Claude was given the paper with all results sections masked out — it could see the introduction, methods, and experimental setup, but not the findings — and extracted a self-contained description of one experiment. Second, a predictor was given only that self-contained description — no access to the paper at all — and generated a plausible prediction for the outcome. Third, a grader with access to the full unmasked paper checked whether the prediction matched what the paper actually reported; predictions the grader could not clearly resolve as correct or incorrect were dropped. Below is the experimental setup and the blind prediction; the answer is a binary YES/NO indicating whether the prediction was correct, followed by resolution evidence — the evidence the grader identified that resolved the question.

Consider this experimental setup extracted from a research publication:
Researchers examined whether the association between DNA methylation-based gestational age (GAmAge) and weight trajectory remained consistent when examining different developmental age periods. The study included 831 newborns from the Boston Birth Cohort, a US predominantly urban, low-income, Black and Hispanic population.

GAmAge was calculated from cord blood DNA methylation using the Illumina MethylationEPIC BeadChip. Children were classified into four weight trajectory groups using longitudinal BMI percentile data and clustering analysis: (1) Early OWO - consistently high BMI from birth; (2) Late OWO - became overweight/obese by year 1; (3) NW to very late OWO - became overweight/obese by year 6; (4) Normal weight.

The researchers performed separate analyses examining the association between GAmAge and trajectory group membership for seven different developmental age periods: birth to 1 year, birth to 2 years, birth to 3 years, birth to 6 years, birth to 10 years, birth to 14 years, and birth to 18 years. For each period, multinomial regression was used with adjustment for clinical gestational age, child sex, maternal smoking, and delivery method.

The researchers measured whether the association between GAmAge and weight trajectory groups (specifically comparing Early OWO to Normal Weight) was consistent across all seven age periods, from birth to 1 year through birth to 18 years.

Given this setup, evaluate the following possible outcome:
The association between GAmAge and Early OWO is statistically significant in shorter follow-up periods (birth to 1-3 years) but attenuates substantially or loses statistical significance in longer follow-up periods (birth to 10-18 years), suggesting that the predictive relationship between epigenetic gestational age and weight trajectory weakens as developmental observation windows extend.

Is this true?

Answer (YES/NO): NO